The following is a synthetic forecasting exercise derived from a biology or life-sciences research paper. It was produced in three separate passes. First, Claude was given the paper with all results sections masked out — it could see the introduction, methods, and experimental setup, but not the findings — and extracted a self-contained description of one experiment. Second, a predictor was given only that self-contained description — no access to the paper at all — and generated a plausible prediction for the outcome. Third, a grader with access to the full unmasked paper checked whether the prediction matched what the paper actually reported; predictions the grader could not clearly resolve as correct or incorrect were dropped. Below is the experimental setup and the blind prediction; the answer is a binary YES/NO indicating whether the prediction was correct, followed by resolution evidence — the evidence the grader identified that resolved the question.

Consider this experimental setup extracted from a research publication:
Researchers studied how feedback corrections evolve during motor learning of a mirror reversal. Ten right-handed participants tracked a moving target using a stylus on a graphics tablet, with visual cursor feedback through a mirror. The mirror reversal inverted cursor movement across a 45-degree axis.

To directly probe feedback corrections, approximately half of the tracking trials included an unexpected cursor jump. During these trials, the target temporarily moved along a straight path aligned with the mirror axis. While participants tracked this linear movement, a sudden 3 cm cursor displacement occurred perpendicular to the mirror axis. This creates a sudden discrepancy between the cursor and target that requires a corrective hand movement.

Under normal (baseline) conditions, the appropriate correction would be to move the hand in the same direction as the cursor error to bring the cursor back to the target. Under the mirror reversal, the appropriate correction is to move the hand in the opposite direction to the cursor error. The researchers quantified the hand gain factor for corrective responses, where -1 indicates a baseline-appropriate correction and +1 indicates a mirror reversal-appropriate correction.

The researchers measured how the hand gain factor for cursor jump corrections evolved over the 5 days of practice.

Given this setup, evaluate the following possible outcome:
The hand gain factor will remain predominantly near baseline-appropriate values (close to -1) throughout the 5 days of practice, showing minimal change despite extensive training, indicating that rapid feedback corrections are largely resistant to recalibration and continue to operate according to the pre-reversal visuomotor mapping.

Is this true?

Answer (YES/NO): NO